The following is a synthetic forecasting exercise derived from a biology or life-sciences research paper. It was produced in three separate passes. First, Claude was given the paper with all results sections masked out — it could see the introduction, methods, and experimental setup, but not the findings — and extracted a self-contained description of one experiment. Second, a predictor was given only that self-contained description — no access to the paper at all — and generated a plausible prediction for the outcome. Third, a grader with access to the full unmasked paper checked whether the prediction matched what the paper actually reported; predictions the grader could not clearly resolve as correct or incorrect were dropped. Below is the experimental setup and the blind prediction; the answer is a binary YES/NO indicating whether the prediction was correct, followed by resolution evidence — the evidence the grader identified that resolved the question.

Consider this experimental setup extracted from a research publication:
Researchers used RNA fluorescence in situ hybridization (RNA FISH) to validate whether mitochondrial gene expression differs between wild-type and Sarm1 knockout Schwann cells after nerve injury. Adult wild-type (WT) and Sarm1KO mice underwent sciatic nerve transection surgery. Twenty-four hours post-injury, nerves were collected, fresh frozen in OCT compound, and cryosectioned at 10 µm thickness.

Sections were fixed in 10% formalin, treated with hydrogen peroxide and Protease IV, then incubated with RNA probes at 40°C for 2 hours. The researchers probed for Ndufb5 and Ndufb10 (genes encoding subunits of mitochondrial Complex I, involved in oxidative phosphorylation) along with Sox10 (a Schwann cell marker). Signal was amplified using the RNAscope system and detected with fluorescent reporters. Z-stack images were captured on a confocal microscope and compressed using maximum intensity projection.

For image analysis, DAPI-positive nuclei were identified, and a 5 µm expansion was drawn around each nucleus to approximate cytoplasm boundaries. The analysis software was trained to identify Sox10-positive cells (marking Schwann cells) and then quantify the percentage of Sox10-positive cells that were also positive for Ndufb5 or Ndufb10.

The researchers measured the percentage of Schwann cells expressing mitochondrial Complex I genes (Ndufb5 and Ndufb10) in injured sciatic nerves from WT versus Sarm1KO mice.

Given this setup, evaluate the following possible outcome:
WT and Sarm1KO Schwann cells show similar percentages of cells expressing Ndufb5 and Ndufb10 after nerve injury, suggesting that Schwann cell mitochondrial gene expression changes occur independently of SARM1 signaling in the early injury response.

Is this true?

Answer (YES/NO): NO